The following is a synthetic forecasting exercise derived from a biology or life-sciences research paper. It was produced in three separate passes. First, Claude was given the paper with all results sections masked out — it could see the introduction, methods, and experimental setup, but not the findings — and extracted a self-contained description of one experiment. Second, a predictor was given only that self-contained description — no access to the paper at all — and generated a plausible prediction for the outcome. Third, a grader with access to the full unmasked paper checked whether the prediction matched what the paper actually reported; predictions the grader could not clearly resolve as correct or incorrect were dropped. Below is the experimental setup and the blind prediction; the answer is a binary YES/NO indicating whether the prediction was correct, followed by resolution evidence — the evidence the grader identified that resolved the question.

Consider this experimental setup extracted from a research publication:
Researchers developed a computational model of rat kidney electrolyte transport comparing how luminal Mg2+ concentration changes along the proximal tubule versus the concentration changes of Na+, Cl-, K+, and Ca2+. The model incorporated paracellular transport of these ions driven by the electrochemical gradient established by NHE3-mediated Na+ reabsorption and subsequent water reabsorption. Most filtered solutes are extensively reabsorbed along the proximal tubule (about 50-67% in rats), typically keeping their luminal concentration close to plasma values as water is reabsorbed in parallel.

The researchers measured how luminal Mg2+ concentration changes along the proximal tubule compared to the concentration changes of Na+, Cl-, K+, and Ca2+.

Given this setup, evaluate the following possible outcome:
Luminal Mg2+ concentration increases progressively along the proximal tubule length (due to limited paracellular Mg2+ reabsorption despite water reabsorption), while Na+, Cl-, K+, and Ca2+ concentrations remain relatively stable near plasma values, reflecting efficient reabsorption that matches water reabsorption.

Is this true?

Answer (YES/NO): YES